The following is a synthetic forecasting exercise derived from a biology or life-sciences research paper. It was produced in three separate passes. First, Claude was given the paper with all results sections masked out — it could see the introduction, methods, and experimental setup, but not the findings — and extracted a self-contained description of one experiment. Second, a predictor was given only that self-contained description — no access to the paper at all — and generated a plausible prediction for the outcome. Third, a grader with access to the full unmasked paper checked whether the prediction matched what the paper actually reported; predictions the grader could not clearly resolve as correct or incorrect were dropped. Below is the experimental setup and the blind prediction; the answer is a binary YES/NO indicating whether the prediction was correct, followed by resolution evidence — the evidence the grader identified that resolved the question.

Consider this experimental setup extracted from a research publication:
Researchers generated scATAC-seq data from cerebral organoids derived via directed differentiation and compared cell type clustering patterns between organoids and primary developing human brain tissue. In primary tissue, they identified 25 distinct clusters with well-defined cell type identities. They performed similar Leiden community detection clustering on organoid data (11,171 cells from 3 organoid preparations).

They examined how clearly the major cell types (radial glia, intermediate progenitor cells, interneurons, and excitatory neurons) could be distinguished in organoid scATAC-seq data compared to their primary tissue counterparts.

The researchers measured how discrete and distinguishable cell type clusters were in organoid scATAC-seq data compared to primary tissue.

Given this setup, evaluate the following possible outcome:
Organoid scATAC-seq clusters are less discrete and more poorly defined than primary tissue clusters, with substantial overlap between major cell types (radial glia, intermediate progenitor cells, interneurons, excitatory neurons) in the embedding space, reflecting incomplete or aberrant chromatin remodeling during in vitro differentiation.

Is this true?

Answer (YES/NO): NO